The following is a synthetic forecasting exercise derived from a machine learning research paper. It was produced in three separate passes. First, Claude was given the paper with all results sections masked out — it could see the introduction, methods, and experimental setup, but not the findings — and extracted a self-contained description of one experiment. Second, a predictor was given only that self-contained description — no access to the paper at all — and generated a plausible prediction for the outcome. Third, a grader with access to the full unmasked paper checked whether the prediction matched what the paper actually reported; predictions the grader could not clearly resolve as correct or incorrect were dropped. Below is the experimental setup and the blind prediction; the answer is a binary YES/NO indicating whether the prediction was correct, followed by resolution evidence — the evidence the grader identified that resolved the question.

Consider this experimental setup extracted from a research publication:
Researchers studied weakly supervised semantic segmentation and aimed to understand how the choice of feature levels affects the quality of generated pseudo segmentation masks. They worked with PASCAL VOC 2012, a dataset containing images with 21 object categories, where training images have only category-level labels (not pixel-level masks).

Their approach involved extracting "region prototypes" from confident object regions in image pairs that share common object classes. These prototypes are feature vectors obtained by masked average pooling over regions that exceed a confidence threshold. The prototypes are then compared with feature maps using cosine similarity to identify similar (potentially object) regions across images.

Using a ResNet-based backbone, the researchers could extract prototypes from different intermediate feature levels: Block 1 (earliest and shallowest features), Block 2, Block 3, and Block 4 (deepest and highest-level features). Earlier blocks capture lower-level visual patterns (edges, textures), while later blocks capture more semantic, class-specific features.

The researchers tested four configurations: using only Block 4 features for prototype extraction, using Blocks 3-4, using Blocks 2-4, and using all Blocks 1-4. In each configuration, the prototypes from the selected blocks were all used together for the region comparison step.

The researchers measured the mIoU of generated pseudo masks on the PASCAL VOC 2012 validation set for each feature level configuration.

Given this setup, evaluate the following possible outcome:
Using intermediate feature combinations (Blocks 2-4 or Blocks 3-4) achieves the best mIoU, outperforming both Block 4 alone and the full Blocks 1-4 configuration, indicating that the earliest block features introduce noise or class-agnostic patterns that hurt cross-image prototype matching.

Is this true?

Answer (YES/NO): NO